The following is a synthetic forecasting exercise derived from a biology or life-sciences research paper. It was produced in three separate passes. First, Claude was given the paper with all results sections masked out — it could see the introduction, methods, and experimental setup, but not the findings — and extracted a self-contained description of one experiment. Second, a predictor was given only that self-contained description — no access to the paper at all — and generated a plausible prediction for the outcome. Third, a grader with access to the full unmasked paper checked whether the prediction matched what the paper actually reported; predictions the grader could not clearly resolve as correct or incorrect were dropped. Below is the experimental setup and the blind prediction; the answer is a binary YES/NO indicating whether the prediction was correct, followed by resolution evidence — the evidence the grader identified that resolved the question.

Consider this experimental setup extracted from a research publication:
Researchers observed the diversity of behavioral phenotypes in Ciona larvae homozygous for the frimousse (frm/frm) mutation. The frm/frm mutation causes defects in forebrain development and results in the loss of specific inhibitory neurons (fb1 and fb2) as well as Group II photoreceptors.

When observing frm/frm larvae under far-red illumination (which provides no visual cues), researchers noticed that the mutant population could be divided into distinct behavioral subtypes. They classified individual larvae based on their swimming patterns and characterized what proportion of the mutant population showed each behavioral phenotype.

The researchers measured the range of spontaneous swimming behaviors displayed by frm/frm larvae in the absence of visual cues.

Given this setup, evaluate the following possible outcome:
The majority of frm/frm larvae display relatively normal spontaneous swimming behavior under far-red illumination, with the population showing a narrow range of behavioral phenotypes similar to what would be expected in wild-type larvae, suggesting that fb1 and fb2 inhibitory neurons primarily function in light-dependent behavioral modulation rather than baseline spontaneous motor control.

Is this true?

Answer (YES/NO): NO